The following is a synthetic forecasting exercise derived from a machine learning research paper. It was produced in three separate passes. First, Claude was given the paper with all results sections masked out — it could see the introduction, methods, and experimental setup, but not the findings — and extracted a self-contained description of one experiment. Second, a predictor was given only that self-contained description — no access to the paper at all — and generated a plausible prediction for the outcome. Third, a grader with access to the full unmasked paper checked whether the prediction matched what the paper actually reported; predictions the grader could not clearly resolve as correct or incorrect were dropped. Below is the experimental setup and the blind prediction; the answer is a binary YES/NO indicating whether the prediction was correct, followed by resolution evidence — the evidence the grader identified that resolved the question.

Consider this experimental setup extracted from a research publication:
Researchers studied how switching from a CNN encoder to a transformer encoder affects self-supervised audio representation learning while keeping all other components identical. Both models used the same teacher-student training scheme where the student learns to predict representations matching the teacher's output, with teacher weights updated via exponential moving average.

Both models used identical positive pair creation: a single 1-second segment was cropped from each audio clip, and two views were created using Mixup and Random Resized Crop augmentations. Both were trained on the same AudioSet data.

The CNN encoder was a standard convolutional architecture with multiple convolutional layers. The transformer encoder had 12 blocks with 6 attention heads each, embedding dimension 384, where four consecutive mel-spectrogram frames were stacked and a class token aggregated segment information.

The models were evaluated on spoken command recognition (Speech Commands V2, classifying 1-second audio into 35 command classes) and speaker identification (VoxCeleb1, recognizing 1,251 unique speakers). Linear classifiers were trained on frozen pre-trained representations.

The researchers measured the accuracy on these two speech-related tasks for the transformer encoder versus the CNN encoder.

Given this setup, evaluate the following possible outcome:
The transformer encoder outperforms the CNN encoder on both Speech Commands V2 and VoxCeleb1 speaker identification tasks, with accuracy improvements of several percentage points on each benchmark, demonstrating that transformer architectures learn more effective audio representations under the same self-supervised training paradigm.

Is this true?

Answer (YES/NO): YES